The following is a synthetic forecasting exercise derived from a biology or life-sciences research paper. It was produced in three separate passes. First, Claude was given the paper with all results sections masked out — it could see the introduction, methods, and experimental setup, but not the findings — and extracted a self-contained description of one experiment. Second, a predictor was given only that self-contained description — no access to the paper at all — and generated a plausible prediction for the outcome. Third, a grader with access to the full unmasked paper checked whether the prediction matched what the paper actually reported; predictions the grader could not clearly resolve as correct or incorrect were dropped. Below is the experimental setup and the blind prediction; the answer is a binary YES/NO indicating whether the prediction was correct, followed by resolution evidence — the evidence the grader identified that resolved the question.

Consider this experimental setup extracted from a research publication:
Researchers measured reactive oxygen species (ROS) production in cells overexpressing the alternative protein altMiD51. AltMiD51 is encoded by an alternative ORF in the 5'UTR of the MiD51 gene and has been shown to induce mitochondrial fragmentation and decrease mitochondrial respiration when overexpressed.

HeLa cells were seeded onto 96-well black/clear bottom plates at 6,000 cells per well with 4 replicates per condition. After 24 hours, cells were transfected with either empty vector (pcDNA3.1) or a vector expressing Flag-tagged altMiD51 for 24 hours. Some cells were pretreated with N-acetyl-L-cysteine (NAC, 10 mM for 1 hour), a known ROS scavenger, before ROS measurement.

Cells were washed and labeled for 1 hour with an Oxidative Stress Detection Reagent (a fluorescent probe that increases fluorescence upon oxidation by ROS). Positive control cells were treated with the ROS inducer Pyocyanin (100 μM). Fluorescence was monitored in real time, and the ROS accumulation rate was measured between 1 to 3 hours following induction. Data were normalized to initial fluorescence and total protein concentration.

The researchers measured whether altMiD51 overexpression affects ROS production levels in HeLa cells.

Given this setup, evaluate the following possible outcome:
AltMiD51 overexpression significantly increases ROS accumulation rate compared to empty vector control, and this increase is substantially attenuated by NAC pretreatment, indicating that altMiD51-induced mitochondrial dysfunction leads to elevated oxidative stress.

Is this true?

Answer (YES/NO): NO